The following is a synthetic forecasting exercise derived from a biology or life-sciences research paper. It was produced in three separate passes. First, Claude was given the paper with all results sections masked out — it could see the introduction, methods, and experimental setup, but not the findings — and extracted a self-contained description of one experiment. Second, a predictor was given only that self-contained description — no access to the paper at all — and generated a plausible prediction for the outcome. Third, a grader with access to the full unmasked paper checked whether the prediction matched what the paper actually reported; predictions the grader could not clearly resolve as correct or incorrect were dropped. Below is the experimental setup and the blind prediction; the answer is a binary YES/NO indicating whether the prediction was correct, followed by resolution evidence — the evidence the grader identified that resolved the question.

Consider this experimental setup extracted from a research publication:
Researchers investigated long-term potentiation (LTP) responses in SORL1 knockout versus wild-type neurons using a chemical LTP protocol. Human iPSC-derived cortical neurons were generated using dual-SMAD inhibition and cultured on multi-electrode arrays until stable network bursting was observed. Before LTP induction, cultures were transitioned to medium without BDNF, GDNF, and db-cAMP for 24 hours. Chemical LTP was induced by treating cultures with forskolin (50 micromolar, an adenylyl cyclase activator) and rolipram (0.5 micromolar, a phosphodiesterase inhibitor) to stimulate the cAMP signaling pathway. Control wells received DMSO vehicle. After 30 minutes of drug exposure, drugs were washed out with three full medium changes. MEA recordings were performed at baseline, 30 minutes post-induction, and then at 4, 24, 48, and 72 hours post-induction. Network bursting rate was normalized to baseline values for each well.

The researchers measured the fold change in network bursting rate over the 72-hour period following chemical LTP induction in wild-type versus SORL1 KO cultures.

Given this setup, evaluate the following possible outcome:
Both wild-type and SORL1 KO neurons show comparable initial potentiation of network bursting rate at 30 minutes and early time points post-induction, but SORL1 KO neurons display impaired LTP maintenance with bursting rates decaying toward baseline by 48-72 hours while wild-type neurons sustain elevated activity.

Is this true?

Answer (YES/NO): NO